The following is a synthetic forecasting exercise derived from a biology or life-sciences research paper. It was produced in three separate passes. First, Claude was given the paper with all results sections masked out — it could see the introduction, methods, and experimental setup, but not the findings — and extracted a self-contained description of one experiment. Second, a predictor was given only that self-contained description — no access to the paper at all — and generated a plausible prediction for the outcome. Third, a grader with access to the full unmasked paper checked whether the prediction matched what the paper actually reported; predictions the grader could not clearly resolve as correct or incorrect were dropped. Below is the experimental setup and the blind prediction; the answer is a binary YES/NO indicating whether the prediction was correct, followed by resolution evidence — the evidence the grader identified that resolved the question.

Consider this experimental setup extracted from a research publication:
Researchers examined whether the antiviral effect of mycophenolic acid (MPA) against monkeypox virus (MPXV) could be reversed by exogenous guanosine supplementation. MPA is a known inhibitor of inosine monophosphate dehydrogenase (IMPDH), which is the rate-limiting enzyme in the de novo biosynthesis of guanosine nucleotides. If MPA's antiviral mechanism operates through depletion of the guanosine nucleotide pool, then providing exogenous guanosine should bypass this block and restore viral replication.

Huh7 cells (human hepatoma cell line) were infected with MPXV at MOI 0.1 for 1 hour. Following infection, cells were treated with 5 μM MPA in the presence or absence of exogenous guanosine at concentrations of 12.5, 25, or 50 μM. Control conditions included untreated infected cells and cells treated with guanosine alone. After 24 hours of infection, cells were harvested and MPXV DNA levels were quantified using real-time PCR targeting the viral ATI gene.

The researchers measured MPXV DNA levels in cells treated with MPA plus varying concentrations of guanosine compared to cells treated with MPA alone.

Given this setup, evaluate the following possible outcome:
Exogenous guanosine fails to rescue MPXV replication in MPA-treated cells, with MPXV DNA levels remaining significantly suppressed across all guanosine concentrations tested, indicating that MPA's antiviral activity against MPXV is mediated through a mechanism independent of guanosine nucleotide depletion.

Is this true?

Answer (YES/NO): NO